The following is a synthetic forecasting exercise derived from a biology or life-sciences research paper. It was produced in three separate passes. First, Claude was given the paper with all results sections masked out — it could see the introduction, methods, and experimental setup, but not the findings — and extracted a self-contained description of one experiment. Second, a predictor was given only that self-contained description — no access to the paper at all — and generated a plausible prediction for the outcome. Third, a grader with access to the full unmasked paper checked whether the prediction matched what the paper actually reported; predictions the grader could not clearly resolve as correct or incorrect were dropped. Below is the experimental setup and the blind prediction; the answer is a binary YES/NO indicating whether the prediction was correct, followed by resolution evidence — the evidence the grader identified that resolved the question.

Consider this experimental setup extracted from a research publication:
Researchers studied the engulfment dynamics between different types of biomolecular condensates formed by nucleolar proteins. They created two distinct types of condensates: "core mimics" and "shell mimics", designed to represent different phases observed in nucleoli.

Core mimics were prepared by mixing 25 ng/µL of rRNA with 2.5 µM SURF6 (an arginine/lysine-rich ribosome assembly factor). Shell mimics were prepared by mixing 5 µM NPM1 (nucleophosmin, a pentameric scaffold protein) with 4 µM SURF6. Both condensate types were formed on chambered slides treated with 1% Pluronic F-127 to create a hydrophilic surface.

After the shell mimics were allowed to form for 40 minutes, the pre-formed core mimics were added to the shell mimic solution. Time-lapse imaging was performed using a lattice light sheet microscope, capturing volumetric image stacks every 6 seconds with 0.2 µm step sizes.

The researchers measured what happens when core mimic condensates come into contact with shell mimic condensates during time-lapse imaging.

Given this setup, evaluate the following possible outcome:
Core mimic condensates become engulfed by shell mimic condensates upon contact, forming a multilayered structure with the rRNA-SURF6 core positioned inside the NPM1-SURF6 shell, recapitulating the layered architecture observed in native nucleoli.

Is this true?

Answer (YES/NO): YES